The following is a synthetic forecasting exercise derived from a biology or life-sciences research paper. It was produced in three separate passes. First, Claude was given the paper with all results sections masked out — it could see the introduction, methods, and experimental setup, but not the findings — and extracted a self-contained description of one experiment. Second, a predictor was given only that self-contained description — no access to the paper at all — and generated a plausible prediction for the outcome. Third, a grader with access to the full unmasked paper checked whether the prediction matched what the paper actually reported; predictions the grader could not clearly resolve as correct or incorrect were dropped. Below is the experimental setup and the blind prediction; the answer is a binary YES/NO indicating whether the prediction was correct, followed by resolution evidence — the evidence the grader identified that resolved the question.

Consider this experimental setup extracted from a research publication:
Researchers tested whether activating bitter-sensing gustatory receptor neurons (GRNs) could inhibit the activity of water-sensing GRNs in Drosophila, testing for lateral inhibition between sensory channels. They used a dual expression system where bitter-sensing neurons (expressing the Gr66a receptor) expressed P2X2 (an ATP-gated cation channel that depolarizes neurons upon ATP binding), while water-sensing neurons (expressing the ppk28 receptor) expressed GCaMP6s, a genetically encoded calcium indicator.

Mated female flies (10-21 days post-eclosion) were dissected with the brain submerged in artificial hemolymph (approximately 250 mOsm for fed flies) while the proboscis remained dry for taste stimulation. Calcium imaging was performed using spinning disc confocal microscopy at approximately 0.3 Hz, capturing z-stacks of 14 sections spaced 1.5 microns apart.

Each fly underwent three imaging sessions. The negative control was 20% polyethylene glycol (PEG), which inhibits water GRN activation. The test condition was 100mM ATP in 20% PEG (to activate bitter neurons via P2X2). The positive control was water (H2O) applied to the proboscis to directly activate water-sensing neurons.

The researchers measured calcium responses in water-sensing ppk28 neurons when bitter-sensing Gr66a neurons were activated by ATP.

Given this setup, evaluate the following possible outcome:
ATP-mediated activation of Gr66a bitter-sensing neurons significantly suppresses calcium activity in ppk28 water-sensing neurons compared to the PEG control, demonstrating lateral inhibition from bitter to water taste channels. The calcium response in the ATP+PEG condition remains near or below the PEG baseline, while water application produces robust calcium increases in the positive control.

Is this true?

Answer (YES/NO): NO